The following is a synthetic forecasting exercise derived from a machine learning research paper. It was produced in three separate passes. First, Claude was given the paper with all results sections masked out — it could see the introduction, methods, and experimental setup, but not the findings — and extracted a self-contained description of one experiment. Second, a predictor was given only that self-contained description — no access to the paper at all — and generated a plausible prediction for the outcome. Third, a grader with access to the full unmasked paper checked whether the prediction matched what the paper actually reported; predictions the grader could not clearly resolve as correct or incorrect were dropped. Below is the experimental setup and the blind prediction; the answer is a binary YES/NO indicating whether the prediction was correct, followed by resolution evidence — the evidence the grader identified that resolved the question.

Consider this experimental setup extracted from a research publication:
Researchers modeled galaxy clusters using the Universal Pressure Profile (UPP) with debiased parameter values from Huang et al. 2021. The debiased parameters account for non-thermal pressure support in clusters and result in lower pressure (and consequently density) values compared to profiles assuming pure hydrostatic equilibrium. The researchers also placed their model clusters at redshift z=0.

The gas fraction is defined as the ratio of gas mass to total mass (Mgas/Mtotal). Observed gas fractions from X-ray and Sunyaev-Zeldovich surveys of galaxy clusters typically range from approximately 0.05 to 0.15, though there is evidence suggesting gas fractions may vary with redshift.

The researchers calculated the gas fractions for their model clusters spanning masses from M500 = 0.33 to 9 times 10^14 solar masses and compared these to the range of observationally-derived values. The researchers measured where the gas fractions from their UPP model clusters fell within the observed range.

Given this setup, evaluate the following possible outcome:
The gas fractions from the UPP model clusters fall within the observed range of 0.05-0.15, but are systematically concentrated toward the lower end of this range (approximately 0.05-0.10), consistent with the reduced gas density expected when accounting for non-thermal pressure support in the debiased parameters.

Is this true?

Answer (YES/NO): YES